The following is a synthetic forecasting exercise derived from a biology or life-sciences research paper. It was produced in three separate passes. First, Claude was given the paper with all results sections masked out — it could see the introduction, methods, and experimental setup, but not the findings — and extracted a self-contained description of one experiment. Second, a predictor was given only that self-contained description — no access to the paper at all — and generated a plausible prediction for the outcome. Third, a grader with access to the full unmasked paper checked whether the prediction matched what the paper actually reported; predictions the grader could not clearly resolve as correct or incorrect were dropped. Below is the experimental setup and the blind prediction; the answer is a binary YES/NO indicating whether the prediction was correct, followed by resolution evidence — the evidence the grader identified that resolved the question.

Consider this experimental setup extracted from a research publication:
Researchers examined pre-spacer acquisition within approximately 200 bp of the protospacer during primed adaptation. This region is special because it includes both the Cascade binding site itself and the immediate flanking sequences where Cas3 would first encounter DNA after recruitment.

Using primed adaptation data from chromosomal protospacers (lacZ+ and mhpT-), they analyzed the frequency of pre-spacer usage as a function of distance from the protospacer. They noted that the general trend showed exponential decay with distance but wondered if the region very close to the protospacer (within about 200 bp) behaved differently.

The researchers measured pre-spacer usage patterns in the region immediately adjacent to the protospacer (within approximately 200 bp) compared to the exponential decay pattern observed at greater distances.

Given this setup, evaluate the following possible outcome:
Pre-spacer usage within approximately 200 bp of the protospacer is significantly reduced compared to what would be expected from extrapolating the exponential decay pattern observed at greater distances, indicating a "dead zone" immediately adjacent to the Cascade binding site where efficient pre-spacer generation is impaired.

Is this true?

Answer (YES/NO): YES